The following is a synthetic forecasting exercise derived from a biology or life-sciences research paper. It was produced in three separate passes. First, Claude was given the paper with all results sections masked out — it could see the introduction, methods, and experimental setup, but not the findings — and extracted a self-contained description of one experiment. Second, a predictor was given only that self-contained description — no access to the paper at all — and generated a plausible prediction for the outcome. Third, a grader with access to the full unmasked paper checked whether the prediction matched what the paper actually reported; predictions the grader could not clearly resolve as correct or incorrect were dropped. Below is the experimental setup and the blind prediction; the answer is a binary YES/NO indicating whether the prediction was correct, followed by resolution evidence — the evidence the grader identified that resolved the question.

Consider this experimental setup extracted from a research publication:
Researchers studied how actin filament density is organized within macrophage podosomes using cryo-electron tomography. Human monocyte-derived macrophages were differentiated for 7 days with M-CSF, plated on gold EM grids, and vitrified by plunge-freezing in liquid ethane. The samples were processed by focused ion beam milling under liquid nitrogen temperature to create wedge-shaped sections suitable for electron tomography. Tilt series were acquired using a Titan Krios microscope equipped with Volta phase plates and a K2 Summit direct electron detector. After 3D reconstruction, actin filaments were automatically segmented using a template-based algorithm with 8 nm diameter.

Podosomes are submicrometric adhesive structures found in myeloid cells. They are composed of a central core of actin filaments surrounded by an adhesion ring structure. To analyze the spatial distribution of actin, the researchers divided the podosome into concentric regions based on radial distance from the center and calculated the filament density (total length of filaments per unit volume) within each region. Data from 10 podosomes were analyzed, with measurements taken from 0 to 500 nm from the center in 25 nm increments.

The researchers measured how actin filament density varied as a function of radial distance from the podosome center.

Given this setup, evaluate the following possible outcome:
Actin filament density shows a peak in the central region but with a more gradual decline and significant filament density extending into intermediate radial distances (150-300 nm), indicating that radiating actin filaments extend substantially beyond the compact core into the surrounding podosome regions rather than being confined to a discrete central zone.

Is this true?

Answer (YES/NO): NO